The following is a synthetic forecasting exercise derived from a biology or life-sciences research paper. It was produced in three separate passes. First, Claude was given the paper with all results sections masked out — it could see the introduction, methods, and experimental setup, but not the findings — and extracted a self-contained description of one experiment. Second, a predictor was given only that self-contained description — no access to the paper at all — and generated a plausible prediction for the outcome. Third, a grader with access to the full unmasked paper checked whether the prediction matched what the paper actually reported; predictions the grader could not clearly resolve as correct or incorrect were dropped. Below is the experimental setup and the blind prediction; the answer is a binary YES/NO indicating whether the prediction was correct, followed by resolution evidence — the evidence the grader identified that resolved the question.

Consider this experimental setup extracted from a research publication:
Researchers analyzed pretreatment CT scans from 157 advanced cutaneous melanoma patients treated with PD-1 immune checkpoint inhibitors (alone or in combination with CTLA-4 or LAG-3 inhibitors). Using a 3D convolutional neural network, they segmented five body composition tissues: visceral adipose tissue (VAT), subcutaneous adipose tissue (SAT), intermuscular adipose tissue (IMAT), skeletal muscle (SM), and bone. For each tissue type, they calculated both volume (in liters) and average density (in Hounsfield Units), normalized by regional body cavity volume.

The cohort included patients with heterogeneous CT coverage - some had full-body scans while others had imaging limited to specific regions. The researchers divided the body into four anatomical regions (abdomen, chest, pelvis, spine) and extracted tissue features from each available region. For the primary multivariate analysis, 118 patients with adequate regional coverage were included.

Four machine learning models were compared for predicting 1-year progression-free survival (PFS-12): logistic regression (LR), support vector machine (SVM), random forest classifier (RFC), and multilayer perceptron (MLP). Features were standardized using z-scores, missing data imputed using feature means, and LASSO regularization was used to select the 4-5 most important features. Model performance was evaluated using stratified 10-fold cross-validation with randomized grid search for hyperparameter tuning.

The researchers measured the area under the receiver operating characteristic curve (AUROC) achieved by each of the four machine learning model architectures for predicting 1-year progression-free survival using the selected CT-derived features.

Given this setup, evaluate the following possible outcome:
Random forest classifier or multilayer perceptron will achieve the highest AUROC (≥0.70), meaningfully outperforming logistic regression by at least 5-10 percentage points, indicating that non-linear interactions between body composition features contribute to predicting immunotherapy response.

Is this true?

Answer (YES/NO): NO